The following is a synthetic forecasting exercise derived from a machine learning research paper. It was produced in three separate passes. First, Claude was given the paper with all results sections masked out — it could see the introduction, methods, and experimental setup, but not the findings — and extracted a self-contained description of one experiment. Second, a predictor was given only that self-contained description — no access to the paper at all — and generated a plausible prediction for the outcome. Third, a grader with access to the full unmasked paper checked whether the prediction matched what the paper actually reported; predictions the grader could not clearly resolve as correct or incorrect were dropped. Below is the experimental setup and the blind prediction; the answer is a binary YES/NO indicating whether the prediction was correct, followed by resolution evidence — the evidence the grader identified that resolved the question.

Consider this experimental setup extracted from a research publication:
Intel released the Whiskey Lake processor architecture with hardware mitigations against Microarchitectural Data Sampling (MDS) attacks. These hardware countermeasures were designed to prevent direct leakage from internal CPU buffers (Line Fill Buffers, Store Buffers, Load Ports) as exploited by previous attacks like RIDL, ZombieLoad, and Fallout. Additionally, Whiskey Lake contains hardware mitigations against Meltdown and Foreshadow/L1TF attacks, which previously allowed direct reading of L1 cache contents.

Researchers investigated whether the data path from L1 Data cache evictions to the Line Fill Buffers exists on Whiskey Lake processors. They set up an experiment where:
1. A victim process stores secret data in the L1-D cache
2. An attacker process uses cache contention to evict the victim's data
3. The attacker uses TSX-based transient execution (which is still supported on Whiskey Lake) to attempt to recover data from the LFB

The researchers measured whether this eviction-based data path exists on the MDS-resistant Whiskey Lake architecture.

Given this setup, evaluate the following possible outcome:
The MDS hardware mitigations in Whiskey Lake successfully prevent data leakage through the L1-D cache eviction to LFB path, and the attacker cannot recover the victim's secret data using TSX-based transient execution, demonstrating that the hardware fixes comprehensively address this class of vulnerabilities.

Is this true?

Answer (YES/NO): NO